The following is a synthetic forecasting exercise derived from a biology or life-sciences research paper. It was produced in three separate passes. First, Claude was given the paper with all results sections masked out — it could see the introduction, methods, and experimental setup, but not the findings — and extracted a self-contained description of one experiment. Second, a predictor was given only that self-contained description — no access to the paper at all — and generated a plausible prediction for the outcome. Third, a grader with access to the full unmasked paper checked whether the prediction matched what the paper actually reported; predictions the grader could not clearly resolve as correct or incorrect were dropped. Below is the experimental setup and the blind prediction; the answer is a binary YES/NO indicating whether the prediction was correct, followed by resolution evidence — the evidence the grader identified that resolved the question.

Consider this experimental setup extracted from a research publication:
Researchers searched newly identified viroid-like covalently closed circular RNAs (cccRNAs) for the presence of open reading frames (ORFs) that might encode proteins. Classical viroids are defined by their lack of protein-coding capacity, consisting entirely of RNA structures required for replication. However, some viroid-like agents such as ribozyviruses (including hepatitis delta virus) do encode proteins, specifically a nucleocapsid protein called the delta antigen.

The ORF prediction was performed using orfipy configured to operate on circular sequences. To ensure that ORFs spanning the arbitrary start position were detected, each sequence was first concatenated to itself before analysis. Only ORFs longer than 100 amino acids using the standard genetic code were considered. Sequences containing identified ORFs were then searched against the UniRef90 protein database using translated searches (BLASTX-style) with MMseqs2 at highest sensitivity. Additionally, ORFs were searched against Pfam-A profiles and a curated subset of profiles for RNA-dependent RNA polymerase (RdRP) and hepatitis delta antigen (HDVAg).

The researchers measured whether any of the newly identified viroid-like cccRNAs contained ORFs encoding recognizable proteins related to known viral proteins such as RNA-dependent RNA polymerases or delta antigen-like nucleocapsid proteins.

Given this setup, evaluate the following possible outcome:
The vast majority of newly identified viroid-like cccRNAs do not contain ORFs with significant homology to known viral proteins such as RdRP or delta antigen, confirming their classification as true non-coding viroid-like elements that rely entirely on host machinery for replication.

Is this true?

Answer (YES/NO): NO